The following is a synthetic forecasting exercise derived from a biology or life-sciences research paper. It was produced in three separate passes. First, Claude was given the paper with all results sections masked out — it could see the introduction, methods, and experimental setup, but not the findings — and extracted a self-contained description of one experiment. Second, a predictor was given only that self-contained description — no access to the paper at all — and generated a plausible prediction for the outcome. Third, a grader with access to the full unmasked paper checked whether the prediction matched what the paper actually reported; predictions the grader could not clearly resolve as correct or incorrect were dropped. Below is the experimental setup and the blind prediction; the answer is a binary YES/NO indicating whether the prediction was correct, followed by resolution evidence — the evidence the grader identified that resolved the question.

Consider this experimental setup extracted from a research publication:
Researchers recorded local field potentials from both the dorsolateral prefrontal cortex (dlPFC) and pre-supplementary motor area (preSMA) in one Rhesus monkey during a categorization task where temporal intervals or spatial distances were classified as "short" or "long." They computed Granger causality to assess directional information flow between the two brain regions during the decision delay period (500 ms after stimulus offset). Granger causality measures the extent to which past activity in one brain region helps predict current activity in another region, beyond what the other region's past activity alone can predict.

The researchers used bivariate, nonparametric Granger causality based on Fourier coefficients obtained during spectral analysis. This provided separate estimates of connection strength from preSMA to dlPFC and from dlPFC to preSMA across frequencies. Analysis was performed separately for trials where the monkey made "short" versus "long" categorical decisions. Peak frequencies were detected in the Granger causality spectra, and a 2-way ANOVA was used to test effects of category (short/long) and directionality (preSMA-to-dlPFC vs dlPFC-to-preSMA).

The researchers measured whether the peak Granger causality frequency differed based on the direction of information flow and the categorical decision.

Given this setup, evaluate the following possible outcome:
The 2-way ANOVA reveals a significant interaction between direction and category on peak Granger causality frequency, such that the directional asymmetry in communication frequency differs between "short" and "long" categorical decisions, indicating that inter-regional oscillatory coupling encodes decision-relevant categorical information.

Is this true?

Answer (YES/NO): YES